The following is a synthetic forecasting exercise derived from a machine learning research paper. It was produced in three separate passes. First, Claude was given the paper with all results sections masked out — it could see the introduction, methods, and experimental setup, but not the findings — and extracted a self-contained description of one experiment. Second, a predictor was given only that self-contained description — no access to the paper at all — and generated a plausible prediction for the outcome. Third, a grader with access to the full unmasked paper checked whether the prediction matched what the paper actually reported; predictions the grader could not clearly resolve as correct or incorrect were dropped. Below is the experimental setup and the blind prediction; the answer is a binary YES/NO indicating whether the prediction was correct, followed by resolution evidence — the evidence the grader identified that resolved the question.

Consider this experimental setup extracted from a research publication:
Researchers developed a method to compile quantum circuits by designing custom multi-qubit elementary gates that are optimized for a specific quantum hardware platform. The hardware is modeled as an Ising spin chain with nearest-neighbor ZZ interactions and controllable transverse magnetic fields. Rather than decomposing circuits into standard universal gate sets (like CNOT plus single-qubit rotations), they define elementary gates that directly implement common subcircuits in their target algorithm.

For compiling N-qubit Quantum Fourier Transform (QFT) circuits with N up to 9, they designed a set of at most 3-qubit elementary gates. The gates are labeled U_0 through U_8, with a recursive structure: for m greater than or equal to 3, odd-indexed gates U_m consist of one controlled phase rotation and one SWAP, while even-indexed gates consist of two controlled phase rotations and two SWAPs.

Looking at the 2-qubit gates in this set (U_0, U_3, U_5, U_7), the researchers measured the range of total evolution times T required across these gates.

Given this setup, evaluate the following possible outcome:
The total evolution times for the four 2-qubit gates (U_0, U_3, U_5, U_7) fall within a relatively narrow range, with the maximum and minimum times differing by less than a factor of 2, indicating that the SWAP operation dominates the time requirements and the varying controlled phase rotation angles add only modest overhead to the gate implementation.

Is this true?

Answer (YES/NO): NO